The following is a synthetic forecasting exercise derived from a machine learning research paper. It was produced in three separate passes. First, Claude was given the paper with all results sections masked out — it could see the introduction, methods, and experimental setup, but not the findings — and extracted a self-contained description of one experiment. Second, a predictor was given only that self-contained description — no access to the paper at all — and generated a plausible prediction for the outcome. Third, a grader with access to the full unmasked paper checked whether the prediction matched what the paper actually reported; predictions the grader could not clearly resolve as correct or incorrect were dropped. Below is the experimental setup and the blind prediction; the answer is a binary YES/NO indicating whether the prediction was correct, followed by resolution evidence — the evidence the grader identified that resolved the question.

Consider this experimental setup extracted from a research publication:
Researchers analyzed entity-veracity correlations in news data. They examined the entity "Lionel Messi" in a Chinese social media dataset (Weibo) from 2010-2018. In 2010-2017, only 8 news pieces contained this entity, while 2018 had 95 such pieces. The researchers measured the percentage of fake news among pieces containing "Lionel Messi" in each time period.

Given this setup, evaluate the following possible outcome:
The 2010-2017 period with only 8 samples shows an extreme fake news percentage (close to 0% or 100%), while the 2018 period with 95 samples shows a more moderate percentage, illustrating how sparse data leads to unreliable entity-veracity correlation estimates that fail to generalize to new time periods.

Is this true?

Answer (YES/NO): NO